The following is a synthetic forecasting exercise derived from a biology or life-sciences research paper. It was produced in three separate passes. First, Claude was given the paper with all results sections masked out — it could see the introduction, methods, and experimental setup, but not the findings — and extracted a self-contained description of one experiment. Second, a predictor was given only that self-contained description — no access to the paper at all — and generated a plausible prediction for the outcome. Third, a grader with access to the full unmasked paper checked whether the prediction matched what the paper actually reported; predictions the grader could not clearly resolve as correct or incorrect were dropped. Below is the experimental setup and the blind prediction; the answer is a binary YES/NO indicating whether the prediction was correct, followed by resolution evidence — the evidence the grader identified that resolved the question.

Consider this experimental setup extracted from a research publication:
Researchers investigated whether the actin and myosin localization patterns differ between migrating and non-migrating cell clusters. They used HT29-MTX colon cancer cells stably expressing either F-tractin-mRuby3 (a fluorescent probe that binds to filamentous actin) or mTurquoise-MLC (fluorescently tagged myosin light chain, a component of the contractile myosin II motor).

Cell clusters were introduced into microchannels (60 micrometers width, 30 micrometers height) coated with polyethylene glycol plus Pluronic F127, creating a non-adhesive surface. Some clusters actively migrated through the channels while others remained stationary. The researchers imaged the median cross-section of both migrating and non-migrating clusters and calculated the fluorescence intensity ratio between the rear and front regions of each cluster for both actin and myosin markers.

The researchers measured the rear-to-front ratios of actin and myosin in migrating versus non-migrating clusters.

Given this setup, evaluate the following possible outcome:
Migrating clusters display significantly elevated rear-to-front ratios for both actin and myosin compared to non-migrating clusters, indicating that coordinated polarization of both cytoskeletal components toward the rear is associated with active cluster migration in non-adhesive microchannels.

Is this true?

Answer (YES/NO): YES